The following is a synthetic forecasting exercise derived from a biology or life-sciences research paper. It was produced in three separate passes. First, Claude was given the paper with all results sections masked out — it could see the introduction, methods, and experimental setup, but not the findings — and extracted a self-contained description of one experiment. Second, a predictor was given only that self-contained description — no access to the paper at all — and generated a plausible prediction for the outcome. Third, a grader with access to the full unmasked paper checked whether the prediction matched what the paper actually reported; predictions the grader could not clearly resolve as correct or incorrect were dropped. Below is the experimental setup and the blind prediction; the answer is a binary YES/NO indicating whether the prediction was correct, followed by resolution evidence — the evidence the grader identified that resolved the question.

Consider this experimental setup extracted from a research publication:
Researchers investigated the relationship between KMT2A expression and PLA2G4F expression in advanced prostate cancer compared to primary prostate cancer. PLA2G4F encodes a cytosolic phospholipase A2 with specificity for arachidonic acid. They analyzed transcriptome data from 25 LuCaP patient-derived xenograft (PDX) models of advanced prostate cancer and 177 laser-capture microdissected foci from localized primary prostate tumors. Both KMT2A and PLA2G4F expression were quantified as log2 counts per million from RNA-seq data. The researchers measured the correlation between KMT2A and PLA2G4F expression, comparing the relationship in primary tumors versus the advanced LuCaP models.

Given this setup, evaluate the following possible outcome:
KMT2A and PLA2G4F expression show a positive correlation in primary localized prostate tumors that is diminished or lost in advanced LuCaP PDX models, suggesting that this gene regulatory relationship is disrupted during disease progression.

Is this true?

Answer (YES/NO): NO